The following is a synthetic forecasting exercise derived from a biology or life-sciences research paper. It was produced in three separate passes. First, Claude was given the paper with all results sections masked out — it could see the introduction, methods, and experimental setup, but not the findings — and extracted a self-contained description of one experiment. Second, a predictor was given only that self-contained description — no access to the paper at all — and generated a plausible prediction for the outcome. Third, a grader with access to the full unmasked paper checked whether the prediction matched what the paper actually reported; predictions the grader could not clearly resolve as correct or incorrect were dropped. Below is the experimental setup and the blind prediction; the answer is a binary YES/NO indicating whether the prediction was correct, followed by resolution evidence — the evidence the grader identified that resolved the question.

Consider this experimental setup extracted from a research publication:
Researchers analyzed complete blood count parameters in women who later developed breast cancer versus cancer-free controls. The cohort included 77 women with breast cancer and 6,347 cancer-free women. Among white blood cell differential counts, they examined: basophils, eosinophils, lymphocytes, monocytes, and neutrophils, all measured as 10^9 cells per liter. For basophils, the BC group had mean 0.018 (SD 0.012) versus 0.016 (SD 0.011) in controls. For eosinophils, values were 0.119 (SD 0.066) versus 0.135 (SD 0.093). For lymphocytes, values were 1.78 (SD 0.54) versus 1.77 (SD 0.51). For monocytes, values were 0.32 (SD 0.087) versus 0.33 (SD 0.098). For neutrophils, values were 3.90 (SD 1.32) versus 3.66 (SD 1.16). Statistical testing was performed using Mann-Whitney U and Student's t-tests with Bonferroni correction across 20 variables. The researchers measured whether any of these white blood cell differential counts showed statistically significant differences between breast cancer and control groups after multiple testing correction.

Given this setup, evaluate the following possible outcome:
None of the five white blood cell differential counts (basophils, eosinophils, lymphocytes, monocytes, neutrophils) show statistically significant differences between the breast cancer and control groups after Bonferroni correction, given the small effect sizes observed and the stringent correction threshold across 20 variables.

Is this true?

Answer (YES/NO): YES